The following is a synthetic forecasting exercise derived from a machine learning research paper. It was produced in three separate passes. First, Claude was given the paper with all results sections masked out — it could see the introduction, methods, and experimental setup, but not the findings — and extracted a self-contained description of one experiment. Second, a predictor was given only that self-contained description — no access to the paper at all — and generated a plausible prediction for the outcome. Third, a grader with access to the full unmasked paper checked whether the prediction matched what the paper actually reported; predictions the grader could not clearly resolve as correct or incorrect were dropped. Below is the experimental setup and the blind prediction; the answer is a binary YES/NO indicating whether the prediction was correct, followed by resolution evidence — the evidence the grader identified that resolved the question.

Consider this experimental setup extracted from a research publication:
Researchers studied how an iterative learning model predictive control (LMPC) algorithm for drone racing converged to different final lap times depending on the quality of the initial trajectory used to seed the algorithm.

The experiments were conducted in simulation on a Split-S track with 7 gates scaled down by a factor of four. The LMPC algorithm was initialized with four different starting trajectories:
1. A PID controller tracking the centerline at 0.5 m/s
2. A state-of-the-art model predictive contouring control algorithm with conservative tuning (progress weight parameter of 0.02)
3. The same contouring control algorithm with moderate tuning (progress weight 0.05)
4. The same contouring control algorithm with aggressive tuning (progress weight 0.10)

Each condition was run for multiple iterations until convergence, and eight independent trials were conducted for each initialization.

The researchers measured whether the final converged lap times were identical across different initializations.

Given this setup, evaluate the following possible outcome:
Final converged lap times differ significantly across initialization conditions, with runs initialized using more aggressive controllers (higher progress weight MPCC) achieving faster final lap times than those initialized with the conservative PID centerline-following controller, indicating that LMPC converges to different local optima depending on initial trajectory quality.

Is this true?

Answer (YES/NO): YES